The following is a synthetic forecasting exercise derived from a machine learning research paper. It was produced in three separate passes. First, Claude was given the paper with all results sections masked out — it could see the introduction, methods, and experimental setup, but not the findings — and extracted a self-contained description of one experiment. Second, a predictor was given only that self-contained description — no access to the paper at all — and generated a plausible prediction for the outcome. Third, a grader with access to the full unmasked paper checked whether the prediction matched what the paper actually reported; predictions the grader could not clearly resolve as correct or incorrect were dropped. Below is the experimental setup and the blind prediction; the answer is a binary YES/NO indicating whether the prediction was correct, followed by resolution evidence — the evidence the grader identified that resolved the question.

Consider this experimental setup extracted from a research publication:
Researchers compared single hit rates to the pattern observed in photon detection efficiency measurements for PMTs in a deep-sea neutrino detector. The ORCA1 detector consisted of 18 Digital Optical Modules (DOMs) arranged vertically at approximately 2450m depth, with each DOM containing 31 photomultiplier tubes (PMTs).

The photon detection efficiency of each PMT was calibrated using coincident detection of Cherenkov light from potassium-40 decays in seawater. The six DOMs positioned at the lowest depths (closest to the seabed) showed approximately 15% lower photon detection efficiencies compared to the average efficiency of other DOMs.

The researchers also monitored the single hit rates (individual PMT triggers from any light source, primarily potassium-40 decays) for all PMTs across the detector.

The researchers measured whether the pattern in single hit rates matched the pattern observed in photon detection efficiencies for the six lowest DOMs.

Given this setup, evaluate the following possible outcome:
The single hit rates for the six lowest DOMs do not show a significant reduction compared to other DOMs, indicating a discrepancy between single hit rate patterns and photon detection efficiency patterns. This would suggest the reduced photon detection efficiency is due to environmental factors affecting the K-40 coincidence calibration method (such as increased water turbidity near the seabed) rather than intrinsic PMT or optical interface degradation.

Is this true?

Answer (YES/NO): NO